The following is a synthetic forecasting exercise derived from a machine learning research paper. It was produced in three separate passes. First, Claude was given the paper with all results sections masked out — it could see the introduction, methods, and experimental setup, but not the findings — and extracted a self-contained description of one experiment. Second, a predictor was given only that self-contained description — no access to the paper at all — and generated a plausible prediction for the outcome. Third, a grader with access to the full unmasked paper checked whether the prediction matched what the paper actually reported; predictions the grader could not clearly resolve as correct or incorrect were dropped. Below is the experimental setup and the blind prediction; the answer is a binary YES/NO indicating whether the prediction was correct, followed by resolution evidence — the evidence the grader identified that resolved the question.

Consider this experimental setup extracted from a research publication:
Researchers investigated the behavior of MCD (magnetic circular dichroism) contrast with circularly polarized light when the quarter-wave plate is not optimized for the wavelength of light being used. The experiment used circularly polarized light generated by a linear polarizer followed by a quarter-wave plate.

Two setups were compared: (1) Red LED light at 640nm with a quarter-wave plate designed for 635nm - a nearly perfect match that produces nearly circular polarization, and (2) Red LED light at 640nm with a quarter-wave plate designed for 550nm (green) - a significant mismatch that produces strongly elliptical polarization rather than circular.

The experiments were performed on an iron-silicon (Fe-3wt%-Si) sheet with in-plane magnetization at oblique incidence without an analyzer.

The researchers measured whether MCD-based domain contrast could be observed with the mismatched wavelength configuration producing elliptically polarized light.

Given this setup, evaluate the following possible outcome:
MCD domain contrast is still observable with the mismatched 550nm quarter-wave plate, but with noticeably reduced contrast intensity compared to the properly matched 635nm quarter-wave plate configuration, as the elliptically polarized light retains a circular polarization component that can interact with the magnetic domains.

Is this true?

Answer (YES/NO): YES